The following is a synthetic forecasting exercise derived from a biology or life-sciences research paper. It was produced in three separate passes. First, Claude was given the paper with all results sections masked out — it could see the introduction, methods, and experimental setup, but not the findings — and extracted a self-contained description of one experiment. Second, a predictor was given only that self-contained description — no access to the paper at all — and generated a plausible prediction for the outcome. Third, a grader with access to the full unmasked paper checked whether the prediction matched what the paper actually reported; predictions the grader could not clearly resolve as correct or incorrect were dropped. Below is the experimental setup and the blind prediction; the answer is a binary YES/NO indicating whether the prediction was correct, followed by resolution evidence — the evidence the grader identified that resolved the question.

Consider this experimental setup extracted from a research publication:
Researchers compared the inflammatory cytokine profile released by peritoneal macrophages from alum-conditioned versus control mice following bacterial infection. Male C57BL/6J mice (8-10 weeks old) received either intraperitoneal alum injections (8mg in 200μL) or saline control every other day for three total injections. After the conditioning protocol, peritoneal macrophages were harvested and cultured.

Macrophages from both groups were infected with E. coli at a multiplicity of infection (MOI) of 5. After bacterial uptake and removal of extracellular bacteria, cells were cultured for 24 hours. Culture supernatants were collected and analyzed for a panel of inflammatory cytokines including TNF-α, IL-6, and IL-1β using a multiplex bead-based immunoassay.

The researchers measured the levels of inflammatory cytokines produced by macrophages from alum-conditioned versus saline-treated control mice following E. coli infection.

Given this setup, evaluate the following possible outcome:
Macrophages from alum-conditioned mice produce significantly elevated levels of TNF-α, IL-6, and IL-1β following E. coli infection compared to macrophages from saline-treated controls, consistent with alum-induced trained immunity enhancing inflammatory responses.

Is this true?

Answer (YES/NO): NO